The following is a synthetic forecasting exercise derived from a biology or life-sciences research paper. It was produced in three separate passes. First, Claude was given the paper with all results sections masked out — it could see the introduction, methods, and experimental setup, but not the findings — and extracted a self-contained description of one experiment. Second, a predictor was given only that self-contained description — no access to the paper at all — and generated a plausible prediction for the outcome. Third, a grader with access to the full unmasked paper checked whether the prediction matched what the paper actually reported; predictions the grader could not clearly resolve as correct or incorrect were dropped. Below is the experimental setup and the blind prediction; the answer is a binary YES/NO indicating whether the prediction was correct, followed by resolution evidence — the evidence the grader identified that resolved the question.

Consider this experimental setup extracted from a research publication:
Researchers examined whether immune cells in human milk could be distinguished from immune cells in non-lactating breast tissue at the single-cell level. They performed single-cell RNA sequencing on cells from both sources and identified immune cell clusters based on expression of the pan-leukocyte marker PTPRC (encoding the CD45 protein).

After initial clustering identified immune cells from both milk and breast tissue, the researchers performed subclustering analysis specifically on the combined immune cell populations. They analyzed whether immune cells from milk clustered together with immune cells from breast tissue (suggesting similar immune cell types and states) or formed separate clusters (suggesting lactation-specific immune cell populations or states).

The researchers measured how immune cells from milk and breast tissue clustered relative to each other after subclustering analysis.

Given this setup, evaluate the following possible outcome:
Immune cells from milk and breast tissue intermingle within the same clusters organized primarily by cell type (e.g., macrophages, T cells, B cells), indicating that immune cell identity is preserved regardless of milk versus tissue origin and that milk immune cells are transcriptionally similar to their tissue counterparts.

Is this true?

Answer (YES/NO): NO